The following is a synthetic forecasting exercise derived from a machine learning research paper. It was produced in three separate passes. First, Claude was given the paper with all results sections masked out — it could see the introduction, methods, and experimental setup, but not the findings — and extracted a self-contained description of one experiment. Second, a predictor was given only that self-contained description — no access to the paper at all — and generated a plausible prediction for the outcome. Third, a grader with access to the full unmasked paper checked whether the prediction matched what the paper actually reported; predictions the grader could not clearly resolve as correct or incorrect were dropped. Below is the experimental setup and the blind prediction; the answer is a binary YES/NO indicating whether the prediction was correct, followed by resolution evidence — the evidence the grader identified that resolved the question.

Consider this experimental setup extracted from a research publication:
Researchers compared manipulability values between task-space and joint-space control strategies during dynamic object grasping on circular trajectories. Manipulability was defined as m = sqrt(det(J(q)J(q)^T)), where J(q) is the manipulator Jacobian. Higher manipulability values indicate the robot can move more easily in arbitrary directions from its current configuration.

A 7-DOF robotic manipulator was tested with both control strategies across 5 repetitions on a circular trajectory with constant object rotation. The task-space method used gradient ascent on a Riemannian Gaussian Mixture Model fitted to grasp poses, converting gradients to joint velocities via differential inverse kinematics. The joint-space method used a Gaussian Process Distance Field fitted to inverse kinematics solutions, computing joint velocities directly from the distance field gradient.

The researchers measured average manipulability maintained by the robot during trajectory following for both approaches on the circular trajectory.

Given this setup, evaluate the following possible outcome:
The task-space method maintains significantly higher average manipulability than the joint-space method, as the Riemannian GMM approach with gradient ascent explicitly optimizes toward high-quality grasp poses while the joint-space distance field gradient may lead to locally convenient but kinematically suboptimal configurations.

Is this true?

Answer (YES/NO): NO